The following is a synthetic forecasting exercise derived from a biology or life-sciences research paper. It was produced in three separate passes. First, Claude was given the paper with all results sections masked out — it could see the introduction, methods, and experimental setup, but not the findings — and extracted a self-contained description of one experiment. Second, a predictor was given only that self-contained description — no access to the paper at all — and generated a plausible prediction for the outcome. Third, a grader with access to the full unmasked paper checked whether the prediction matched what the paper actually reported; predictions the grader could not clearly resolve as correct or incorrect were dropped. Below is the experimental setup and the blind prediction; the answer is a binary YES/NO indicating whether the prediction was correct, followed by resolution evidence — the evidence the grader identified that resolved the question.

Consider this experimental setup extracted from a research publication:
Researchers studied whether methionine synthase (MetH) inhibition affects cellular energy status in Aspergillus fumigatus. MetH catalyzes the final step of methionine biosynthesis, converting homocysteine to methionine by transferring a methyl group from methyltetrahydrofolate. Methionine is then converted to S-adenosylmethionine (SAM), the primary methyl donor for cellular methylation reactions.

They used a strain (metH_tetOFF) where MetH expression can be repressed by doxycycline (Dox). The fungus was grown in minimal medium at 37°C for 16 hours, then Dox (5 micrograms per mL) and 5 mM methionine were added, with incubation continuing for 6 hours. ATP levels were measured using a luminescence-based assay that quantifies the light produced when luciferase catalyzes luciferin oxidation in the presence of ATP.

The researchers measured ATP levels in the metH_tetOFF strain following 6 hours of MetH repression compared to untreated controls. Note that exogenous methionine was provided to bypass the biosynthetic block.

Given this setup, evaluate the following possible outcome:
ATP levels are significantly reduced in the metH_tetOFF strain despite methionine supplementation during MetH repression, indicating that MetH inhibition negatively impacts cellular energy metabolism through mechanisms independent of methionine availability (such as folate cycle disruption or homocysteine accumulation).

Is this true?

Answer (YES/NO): YES